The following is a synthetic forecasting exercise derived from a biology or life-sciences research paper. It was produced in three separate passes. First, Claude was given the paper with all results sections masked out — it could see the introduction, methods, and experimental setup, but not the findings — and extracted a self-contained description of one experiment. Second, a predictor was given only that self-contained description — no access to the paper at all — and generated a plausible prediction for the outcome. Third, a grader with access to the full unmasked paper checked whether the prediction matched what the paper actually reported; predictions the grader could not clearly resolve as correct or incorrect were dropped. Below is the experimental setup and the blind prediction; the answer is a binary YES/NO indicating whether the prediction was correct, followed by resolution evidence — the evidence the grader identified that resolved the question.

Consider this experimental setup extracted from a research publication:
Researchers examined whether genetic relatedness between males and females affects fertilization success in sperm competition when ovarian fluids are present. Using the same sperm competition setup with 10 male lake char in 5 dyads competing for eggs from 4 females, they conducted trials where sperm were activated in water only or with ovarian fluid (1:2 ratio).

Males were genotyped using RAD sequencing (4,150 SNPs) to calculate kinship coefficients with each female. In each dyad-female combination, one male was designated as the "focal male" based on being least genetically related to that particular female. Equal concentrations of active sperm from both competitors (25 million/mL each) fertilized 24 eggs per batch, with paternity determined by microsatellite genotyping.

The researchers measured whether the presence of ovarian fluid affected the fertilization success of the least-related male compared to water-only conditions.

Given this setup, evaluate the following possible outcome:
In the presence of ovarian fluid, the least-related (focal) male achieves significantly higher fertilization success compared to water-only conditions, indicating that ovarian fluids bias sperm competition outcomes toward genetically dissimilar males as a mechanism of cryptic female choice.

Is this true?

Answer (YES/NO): NO